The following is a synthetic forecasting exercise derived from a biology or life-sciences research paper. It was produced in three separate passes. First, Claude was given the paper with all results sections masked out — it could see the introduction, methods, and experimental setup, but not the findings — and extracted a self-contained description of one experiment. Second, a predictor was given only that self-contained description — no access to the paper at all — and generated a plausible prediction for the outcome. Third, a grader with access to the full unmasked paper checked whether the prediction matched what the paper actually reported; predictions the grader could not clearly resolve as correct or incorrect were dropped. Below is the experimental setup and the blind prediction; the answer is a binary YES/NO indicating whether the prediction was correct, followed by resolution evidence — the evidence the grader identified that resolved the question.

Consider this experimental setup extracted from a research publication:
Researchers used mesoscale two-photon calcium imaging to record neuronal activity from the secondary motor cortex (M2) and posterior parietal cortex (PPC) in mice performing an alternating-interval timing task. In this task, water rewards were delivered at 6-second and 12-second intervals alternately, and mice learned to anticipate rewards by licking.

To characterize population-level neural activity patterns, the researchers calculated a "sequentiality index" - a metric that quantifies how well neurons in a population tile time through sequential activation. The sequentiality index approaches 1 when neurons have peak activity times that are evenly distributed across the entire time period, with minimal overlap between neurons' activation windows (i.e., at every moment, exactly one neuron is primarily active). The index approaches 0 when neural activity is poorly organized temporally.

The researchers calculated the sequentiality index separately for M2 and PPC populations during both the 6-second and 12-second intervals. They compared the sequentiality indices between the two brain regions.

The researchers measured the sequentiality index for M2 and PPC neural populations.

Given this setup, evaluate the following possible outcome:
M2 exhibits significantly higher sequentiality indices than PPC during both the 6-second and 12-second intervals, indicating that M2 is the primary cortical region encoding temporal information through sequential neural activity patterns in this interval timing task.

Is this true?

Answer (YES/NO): NO